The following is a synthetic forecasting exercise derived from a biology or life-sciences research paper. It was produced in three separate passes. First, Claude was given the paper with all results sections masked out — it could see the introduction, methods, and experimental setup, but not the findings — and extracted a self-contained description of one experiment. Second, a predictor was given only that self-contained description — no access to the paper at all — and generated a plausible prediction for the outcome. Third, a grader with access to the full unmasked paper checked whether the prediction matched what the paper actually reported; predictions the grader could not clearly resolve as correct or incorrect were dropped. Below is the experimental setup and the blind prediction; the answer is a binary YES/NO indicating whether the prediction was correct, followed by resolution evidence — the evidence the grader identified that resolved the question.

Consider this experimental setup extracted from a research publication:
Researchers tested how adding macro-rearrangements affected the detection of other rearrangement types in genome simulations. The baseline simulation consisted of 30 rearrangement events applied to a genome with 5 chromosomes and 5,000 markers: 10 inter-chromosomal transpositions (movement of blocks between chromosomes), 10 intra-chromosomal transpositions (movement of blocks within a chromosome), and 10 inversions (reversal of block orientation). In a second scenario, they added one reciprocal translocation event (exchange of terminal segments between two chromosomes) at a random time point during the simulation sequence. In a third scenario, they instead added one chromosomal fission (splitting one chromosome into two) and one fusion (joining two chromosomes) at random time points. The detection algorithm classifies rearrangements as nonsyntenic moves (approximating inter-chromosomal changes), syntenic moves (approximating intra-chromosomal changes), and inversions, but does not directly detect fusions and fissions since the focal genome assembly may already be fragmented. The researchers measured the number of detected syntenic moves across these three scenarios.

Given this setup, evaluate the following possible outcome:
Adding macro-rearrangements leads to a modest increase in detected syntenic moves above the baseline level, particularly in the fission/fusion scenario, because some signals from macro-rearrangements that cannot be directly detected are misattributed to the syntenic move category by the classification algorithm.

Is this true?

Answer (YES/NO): NO